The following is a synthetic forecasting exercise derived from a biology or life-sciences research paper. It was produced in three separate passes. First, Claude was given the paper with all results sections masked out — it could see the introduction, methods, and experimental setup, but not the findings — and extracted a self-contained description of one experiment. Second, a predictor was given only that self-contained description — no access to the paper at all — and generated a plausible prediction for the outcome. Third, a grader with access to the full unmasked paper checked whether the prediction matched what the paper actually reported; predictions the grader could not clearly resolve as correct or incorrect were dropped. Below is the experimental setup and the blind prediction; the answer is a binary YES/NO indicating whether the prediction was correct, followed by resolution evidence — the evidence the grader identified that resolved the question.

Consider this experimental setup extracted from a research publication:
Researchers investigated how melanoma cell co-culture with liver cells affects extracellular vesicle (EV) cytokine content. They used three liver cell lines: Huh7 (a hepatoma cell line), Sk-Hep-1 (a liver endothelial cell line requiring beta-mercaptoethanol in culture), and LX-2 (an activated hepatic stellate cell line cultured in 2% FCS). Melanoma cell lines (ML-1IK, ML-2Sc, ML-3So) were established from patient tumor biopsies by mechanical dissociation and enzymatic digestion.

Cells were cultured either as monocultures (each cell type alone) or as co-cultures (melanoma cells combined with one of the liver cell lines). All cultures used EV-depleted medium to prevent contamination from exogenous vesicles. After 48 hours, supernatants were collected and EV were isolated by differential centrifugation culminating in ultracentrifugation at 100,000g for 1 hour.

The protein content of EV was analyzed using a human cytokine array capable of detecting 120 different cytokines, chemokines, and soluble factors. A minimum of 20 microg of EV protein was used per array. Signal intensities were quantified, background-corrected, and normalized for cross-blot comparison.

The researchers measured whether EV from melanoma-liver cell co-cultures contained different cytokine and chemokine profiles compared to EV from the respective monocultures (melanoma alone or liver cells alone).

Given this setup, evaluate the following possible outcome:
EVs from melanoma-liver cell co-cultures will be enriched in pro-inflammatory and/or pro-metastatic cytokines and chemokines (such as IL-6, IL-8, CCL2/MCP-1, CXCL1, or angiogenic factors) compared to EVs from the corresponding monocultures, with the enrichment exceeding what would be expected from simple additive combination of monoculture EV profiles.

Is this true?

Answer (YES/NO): NO